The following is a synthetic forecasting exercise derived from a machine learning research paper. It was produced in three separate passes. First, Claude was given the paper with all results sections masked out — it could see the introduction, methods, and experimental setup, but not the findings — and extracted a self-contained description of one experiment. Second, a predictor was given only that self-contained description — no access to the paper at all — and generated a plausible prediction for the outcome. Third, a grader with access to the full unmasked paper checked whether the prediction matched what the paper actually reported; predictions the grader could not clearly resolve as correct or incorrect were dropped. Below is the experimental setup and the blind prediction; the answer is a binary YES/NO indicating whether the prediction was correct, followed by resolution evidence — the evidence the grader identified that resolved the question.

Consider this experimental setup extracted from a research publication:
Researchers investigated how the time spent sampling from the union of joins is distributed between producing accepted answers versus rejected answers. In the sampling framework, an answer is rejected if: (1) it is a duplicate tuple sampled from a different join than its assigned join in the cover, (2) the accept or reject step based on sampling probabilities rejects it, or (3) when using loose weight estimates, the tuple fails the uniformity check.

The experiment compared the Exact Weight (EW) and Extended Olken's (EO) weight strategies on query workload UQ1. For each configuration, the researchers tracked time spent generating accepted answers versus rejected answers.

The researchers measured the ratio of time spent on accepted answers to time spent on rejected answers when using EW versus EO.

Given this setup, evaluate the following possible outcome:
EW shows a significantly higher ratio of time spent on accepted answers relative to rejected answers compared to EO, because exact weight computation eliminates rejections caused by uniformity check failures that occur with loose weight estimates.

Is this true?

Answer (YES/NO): YES